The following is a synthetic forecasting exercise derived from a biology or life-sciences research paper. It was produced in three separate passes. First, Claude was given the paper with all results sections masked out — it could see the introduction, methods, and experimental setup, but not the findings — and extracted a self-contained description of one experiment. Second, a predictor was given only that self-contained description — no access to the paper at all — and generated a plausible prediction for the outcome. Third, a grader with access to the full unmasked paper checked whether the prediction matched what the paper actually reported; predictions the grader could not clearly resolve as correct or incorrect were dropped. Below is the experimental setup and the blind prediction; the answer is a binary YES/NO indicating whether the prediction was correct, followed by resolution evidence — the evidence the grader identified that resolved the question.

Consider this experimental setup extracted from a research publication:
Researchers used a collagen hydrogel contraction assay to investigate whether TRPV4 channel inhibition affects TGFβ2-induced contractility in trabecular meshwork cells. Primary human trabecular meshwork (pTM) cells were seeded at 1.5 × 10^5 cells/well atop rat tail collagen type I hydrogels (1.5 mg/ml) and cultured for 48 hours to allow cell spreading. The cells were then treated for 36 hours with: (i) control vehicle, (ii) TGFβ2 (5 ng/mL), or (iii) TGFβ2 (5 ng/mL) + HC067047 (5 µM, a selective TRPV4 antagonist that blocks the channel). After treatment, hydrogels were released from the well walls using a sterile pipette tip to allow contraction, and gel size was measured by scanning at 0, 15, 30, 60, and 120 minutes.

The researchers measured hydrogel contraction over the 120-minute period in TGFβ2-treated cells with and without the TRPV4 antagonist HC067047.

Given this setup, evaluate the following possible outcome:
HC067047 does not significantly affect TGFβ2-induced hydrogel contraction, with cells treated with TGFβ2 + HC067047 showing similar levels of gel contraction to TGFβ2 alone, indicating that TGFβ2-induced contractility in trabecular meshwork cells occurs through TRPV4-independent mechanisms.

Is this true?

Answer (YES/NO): NO